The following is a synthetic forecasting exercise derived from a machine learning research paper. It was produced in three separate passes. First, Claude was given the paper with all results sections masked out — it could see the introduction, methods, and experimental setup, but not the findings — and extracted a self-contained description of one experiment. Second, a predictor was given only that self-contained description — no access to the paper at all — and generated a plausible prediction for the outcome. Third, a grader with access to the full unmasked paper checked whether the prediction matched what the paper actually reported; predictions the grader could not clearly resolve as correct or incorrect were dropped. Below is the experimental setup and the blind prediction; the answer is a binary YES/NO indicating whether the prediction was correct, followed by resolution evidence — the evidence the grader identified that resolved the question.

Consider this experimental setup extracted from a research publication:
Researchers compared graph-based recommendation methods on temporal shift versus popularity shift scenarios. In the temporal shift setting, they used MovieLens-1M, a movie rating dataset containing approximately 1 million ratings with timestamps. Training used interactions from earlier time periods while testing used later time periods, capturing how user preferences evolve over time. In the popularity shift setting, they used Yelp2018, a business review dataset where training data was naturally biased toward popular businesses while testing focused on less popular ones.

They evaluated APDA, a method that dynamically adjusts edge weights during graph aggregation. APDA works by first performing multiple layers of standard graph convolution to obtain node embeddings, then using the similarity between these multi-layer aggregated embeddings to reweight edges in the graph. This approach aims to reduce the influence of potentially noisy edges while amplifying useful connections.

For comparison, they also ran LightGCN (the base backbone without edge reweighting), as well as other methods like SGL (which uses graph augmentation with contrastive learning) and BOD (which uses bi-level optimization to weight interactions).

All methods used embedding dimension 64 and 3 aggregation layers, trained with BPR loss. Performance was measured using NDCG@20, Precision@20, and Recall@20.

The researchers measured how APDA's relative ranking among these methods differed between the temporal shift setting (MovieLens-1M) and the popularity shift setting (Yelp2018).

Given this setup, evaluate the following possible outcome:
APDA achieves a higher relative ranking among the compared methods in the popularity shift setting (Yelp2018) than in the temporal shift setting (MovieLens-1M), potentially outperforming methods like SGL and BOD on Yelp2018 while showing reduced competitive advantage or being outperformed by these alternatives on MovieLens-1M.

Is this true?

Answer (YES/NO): NO